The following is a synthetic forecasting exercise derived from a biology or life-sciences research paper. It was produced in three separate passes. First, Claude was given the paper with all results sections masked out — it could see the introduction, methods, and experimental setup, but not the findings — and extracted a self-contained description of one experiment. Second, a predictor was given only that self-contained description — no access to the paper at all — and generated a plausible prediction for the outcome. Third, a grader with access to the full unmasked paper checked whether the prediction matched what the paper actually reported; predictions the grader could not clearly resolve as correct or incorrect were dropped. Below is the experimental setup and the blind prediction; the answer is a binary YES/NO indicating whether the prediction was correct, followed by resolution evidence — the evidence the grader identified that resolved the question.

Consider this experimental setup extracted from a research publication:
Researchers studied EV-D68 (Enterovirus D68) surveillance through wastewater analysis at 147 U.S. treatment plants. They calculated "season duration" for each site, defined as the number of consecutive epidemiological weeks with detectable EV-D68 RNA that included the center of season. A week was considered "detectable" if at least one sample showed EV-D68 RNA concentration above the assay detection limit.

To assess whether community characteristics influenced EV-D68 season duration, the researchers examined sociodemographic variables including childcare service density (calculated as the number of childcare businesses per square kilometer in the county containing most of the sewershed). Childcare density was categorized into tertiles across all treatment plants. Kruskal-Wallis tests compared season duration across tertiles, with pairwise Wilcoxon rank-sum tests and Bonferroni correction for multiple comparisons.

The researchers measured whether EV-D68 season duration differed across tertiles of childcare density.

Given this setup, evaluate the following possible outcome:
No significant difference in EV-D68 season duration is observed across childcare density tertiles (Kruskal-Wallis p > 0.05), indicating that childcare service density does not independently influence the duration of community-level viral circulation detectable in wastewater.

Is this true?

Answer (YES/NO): NO